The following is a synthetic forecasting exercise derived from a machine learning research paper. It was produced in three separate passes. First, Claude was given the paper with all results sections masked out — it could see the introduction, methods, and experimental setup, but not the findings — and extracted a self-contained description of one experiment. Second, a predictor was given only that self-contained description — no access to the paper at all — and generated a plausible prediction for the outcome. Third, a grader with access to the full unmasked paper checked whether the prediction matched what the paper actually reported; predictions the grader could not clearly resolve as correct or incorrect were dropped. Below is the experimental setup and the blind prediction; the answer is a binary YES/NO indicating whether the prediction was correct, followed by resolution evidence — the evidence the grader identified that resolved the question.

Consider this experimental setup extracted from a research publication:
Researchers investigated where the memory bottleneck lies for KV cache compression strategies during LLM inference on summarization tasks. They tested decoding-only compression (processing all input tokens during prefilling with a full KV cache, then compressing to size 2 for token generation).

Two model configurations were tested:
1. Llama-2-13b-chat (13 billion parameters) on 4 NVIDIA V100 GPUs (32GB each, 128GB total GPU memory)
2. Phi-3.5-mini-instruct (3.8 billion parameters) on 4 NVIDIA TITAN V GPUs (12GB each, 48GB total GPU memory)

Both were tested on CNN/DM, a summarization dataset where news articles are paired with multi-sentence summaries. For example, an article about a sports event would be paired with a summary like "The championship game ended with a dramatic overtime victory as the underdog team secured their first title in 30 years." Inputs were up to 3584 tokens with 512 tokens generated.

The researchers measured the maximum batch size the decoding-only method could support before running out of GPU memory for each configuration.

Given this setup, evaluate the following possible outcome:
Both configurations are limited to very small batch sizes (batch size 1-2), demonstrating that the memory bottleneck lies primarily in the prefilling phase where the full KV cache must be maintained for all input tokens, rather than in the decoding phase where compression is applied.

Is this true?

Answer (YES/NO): NO